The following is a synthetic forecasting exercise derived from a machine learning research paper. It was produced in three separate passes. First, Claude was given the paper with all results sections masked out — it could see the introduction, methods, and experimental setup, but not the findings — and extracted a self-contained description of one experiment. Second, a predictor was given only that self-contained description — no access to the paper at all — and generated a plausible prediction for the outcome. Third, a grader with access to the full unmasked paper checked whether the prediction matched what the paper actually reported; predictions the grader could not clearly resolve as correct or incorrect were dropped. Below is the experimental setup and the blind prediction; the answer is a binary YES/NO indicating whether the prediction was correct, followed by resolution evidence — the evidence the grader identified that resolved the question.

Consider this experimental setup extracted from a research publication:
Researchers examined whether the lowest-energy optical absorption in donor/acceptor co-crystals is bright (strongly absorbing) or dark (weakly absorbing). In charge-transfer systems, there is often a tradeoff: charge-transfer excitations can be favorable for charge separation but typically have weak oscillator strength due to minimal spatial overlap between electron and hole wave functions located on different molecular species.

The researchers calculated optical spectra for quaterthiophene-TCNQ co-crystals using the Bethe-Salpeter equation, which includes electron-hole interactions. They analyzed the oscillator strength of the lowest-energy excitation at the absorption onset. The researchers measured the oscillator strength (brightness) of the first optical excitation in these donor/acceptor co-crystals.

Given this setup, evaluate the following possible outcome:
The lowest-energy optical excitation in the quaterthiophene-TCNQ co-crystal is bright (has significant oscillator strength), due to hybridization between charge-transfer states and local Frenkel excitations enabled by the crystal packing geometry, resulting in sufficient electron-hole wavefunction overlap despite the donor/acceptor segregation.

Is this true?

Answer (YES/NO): NO